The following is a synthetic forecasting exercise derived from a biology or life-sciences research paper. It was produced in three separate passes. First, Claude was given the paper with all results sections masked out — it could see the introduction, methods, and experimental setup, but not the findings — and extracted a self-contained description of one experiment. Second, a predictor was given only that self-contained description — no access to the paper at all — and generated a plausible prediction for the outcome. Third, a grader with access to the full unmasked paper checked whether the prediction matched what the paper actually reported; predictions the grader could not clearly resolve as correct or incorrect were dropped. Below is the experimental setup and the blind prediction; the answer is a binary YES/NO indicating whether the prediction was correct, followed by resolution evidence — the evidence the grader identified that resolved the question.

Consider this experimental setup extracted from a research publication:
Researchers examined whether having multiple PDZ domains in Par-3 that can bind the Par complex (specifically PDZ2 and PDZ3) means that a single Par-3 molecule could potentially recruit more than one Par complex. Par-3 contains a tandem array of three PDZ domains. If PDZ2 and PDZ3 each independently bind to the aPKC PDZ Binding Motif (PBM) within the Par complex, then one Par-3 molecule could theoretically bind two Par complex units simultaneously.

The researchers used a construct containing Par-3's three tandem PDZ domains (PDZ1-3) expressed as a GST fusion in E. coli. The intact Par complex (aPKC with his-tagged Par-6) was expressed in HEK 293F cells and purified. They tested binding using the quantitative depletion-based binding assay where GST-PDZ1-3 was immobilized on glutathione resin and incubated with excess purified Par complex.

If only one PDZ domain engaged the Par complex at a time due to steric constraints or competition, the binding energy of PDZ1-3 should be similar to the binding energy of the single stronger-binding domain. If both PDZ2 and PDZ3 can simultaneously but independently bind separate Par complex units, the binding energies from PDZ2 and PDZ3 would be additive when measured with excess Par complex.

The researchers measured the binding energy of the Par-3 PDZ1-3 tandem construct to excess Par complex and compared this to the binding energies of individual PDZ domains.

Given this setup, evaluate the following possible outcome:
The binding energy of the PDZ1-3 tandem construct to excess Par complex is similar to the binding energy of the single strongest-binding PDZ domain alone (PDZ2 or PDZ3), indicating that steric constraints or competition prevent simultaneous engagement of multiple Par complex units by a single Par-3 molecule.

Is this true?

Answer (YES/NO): NO